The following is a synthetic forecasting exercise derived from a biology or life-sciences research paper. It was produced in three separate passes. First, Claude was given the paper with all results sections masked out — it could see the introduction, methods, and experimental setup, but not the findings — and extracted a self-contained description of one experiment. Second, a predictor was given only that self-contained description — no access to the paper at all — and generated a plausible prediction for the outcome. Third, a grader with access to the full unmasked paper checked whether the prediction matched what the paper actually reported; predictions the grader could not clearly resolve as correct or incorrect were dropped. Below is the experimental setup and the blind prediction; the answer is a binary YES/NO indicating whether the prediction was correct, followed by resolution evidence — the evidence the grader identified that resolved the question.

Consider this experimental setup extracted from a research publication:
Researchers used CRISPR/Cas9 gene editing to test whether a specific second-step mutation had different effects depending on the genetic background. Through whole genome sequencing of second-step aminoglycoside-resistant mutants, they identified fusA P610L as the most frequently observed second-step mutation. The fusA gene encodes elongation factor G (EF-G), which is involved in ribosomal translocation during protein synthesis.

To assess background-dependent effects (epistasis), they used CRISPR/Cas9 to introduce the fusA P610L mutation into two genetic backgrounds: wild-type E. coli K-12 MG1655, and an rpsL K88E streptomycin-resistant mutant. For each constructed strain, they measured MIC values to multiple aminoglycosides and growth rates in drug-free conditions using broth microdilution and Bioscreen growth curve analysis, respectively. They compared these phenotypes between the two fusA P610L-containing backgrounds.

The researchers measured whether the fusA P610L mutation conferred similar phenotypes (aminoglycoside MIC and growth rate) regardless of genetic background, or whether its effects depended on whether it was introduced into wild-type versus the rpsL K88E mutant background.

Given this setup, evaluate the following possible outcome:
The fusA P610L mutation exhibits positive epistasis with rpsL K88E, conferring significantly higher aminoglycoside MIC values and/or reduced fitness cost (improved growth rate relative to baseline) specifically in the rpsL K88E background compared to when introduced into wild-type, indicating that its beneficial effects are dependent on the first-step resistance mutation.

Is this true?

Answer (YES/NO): NO